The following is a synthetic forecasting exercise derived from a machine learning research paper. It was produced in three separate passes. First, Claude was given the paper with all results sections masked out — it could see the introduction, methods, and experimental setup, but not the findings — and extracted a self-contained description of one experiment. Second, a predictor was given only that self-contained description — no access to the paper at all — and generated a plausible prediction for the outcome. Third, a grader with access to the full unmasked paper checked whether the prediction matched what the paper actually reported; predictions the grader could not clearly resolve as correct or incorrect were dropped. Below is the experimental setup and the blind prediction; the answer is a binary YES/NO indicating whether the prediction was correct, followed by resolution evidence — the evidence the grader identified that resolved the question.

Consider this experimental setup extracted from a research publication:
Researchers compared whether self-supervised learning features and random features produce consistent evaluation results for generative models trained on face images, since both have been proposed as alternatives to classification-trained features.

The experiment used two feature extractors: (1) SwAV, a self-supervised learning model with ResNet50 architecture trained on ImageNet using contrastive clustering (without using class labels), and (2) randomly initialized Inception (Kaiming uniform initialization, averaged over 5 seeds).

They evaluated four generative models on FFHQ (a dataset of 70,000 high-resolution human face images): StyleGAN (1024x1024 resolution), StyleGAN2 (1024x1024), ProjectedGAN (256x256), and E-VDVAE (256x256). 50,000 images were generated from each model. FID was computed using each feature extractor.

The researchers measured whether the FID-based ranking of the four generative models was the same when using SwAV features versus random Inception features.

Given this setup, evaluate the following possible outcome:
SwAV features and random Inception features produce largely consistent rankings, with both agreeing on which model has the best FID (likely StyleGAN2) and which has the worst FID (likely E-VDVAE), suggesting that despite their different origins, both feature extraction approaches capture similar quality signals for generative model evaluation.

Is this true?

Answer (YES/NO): YES